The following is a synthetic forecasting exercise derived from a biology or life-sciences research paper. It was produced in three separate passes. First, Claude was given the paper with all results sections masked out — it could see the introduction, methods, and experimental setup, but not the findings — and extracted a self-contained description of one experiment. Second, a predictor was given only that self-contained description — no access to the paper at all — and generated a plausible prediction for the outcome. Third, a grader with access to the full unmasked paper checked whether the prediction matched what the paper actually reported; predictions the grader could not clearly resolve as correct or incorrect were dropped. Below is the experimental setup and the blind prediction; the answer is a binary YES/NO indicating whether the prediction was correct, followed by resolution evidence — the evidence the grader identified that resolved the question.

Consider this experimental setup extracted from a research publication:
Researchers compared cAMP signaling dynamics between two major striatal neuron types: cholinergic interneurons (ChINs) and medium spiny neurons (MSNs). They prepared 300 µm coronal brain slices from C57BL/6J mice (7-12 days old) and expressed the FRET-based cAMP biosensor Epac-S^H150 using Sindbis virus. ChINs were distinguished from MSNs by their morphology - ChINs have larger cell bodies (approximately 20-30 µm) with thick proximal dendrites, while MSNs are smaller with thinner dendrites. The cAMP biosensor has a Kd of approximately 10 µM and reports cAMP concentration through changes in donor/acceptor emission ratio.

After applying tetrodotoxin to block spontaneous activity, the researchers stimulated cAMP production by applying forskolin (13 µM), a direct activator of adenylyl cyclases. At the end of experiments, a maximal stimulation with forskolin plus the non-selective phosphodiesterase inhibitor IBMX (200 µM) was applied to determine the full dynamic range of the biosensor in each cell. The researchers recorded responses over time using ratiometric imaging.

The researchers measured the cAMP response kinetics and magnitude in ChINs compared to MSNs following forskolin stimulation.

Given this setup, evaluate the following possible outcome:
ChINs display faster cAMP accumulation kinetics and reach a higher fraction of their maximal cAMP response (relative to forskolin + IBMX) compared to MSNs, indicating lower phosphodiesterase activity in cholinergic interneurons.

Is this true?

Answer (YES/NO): NO